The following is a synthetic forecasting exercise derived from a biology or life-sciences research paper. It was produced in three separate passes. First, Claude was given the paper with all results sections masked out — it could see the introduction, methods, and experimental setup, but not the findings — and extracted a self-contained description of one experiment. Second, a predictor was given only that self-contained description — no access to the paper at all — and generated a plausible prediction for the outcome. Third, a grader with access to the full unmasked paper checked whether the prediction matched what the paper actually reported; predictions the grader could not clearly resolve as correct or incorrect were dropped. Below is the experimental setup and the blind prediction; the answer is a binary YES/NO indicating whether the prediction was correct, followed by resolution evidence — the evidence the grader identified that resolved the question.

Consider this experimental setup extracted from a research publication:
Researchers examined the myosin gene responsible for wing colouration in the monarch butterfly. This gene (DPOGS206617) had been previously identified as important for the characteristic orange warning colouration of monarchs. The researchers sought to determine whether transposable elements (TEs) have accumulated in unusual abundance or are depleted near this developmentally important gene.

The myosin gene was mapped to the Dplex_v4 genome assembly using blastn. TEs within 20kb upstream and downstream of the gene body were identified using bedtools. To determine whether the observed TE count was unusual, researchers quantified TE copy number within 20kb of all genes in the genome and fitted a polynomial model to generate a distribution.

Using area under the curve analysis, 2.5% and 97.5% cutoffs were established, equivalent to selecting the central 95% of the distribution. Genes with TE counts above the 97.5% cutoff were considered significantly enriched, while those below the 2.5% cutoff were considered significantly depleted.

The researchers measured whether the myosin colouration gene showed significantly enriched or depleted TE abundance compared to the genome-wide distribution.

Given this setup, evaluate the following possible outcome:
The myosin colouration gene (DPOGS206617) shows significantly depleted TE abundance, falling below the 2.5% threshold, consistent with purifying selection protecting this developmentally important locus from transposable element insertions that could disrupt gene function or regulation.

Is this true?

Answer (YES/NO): NO